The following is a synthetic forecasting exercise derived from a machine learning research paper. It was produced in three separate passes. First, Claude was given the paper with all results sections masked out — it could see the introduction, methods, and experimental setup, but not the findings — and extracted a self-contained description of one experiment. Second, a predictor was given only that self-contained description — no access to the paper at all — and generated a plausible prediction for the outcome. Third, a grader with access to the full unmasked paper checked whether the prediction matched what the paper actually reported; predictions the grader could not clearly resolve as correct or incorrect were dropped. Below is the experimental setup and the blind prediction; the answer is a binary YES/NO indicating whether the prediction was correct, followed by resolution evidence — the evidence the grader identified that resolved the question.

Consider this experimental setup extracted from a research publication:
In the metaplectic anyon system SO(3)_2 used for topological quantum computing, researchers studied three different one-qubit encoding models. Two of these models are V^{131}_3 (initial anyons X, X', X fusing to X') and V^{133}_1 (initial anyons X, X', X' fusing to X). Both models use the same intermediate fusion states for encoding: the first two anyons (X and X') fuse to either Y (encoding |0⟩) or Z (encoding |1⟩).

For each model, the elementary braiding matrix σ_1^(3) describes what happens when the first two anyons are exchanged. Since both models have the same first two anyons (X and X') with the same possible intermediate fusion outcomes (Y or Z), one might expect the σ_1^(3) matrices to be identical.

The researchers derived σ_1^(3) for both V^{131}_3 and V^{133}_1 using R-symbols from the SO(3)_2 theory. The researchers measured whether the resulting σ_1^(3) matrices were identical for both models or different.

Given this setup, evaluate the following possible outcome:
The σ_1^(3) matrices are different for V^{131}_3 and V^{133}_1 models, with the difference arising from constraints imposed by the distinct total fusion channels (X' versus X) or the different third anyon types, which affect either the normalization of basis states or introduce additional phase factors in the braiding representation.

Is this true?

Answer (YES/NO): NO